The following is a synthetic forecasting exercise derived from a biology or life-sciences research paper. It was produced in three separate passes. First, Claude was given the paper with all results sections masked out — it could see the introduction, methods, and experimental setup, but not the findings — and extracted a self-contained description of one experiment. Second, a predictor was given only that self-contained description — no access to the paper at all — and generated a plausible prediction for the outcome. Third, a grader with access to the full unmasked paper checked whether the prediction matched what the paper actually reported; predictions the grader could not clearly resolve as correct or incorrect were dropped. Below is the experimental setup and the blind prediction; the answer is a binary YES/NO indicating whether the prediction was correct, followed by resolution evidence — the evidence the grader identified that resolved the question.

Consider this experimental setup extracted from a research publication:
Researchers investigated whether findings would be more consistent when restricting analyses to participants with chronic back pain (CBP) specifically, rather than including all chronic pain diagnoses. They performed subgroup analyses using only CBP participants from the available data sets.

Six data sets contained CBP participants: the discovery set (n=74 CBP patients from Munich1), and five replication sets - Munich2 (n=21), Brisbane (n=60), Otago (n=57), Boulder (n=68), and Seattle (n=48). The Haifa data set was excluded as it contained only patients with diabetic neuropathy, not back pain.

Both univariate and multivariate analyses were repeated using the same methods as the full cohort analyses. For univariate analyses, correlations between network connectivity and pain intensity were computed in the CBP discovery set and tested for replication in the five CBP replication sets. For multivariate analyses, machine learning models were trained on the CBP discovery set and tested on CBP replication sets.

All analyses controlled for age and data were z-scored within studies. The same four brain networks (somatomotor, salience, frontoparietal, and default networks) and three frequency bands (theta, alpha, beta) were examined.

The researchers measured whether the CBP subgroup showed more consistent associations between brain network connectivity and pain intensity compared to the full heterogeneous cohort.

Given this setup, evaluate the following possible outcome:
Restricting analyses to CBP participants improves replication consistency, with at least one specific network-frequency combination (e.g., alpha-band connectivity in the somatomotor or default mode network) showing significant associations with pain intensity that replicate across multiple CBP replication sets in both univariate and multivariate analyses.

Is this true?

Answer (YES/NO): NO